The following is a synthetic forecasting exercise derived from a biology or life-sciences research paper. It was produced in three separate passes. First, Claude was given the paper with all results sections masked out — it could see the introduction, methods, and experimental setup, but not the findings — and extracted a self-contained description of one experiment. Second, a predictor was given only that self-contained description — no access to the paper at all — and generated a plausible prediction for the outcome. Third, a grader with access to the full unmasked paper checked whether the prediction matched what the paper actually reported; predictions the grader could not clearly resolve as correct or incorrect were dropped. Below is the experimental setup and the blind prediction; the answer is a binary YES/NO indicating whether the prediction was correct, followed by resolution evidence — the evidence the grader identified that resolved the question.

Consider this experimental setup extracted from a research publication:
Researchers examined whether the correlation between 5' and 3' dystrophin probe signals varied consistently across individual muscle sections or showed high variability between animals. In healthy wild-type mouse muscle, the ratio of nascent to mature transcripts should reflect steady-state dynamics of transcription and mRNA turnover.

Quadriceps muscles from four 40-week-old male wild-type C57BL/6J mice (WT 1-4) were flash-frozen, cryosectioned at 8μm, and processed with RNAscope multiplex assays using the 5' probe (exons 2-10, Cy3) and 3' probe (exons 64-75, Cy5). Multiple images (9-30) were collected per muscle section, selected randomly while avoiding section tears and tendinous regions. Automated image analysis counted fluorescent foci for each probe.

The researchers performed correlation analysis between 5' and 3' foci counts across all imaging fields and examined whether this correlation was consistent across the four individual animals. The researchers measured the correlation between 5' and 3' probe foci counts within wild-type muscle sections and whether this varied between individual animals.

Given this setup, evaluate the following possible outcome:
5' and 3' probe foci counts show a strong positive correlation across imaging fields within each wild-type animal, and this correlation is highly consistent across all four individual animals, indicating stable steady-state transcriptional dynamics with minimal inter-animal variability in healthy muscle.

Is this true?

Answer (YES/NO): YES